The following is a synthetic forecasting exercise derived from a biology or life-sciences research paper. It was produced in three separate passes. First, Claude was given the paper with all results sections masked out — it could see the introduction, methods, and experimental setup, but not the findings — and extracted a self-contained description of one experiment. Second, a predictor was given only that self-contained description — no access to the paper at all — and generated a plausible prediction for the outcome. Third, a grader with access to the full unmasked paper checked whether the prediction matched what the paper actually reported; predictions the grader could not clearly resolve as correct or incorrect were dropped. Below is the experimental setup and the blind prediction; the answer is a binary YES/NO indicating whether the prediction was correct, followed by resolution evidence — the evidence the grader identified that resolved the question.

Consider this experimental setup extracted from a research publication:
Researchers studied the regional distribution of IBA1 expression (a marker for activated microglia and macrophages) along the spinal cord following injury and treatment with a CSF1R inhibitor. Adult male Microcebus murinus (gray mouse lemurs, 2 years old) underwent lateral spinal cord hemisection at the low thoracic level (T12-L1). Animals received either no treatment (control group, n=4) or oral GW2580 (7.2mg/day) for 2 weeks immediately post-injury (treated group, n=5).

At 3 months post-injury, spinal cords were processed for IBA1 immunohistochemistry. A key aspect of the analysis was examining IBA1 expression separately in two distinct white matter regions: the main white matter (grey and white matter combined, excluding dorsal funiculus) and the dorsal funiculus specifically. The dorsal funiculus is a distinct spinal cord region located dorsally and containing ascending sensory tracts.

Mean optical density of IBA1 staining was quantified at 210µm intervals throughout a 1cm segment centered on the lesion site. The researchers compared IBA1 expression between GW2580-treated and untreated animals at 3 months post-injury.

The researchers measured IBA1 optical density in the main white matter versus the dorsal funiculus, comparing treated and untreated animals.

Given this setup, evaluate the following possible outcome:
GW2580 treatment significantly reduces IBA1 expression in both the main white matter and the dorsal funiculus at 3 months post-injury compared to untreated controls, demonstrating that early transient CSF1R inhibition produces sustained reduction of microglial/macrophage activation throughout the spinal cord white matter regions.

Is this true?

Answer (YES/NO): NO